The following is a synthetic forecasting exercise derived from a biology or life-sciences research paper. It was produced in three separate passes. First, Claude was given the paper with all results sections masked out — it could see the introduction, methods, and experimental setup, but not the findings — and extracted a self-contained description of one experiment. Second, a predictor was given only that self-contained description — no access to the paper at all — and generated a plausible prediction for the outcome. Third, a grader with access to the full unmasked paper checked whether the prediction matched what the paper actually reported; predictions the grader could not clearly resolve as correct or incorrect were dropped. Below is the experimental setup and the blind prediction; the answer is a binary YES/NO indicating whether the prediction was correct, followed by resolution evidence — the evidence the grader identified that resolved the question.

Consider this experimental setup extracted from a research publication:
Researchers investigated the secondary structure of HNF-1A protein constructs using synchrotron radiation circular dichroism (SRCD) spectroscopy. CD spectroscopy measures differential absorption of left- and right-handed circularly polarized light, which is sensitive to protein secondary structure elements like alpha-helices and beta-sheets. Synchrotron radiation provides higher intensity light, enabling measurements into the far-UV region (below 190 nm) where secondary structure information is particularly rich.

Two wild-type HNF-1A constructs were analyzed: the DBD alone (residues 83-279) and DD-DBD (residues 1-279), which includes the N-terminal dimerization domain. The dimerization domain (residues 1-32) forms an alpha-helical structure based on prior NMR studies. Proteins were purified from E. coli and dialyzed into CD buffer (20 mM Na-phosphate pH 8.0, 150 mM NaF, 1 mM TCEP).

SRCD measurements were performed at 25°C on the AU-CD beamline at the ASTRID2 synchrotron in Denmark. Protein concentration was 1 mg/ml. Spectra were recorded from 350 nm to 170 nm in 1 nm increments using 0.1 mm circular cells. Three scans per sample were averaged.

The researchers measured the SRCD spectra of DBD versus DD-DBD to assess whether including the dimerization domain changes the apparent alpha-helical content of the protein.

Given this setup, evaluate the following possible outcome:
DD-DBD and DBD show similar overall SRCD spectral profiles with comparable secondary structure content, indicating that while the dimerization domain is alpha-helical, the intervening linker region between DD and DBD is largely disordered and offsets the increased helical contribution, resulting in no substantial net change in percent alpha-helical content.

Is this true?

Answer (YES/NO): NO